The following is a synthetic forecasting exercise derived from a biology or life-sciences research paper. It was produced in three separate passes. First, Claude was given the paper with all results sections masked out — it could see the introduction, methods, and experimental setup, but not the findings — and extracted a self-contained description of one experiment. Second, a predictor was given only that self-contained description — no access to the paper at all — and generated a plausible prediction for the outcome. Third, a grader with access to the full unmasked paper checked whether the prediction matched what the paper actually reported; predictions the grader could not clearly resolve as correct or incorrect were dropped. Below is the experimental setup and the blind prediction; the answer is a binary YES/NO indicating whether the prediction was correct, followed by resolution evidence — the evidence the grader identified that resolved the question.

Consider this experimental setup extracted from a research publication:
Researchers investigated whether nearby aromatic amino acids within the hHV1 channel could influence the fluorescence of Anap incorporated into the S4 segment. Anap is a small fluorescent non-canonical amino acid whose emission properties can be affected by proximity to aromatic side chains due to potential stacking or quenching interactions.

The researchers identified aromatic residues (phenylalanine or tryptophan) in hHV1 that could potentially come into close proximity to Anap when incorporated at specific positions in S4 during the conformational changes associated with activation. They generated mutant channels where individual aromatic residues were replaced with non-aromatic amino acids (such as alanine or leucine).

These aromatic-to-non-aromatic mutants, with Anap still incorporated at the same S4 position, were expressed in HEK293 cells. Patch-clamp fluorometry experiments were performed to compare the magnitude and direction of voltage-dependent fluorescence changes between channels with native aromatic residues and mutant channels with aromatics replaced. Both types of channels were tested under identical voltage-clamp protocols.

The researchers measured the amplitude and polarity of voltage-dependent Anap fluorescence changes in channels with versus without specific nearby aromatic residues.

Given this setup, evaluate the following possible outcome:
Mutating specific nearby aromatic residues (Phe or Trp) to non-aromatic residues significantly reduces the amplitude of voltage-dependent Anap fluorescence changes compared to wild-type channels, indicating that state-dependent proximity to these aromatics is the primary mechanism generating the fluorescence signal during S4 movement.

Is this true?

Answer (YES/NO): NO